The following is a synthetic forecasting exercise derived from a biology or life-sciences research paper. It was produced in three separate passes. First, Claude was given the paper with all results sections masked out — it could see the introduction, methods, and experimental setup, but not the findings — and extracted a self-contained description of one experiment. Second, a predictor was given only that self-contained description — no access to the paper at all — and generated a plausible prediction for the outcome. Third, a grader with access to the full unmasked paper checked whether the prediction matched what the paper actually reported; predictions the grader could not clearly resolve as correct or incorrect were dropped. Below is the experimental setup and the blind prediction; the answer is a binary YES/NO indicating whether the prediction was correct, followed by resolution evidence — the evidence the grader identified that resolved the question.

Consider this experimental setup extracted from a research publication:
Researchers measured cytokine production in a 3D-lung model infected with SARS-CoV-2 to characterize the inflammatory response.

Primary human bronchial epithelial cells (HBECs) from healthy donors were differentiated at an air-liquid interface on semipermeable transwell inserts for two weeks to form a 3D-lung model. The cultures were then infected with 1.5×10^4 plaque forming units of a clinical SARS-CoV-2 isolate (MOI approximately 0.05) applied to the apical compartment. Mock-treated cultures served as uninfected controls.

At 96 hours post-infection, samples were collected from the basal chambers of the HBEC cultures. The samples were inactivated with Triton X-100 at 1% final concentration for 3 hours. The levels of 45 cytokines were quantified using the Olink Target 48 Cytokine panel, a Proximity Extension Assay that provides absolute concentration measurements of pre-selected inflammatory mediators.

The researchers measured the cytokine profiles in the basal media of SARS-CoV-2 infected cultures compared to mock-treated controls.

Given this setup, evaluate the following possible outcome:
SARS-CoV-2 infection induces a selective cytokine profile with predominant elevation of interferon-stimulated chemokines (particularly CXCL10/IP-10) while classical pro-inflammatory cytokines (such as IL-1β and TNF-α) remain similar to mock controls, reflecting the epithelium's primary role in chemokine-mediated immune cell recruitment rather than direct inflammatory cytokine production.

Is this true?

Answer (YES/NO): YES